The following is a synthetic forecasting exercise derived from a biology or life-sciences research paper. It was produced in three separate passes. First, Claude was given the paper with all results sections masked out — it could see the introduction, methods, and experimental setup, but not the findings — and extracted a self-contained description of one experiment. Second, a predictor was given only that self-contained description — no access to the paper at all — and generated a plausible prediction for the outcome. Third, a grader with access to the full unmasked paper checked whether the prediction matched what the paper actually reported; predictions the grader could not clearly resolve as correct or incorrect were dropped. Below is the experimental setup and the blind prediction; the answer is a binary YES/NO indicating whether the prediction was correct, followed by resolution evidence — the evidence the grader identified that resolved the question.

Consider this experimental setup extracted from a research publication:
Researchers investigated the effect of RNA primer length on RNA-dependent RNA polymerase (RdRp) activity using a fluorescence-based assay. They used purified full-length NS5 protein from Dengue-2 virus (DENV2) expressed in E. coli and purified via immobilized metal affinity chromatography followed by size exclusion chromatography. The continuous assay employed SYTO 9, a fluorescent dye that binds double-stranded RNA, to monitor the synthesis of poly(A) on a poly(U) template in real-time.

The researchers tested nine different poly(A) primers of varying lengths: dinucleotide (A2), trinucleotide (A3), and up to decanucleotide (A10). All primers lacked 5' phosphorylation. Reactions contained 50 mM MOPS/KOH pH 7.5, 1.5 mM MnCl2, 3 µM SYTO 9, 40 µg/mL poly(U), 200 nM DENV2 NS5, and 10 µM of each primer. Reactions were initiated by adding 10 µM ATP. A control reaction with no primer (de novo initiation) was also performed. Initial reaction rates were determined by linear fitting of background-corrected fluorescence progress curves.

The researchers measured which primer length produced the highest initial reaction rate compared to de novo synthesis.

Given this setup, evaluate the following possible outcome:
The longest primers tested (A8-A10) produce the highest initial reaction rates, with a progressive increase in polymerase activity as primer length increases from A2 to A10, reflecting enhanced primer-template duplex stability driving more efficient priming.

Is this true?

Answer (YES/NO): NO